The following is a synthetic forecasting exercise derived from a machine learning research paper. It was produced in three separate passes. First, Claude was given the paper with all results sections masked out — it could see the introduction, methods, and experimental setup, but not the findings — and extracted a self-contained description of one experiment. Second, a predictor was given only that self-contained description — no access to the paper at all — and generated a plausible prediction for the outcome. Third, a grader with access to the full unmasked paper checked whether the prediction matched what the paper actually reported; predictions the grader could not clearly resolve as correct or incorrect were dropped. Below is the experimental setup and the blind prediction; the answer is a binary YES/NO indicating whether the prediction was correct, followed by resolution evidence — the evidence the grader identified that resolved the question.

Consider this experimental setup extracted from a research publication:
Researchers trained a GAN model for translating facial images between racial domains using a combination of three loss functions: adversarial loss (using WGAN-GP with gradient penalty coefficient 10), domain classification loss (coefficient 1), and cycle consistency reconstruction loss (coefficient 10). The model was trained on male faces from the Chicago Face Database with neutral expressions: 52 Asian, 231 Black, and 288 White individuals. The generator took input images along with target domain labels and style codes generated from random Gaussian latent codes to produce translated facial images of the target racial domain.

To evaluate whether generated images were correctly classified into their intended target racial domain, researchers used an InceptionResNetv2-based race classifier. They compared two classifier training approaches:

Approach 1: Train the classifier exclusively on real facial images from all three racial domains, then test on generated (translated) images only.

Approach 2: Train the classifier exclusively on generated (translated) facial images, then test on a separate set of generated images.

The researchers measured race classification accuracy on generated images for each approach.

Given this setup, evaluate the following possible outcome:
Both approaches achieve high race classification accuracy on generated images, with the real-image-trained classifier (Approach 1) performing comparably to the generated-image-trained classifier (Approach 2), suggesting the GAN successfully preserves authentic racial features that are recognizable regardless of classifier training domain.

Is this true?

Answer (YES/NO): NO